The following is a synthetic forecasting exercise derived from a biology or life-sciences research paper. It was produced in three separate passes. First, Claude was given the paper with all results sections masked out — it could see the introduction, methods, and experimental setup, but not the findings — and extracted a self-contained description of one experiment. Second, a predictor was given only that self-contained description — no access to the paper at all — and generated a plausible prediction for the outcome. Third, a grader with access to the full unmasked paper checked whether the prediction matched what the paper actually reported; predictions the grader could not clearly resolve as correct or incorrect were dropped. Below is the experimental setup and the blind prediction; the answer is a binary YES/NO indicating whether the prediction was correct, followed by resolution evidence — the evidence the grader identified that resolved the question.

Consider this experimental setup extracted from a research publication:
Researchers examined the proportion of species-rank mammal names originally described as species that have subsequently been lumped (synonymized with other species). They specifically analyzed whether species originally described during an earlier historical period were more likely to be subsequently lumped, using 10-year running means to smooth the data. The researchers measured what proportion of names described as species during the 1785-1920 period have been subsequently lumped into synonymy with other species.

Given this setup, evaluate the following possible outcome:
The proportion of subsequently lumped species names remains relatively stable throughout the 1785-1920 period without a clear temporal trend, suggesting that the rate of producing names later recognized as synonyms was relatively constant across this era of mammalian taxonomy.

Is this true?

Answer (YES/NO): YES